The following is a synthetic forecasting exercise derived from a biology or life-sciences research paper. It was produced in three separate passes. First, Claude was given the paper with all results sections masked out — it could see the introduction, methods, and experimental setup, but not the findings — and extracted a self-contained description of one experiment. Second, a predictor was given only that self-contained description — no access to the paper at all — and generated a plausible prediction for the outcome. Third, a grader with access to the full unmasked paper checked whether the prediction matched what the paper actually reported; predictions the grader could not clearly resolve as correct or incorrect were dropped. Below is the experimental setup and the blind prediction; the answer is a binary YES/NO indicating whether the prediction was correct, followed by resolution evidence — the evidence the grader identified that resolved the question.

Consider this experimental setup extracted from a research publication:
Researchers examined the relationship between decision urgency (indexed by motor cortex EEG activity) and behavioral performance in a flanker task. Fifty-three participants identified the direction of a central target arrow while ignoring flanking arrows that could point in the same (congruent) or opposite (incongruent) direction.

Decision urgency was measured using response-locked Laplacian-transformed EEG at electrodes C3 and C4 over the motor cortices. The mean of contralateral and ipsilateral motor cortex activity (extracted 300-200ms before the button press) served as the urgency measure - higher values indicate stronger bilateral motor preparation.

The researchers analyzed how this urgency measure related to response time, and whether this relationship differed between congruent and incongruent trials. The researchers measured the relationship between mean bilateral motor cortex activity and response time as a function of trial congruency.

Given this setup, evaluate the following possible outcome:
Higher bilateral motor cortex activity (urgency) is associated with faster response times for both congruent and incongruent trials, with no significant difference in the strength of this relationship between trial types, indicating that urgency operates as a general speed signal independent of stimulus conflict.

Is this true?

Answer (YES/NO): NO